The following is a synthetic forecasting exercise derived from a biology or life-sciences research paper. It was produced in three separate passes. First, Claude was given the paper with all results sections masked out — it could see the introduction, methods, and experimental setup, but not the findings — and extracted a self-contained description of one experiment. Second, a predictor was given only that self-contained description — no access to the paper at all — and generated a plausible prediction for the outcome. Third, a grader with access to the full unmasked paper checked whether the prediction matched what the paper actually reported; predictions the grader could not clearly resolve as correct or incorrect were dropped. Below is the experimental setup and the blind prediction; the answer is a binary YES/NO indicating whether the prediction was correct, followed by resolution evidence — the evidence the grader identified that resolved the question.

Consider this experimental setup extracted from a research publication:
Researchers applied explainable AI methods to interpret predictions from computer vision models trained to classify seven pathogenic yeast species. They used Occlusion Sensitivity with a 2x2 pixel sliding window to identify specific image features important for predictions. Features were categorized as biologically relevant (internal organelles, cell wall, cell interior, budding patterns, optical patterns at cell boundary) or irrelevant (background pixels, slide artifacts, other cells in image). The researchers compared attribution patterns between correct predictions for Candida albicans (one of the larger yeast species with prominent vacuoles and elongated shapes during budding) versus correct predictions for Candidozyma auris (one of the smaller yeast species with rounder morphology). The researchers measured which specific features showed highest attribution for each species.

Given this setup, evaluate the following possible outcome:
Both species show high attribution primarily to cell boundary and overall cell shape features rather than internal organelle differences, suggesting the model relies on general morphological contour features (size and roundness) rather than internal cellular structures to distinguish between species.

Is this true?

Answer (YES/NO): NO